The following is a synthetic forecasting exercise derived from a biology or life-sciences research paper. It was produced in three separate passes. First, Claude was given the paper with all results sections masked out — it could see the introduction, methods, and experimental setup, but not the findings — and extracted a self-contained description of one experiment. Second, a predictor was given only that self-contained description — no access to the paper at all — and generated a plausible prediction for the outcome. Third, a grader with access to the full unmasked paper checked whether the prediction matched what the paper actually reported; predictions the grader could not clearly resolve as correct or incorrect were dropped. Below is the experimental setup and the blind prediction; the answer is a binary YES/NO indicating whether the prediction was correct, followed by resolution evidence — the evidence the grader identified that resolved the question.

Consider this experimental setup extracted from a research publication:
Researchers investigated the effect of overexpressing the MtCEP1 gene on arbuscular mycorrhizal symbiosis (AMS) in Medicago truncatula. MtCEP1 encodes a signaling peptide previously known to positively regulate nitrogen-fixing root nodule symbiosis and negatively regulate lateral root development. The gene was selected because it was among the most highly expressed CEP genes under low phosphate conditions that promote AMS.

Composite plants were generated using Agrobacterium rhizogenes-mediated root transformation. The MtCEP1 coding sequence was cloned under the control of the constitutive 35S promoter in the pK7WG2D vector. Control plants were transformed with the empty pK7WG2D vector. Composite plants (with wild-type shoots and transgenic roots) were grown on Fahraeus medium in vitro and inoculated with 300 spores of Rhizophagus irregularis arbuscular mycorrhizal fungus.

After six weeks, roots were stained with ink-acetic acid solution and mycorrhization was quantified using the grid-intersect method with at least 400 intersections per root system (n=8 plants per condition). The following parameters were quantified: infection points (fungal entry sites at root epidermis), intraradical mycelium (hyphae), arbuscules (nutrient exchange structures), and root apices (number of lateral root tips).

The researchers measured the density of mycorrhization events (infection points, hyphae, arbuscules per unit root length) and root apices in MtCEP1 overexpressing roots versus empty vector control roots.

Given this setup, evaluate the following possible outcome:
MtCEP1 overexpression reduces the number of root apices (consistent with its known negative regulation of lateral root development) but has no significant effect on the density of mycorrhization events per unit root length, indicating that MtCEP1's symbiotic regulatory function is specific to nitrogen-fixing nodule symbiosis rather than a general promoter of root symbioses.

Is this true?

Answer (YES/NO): NO